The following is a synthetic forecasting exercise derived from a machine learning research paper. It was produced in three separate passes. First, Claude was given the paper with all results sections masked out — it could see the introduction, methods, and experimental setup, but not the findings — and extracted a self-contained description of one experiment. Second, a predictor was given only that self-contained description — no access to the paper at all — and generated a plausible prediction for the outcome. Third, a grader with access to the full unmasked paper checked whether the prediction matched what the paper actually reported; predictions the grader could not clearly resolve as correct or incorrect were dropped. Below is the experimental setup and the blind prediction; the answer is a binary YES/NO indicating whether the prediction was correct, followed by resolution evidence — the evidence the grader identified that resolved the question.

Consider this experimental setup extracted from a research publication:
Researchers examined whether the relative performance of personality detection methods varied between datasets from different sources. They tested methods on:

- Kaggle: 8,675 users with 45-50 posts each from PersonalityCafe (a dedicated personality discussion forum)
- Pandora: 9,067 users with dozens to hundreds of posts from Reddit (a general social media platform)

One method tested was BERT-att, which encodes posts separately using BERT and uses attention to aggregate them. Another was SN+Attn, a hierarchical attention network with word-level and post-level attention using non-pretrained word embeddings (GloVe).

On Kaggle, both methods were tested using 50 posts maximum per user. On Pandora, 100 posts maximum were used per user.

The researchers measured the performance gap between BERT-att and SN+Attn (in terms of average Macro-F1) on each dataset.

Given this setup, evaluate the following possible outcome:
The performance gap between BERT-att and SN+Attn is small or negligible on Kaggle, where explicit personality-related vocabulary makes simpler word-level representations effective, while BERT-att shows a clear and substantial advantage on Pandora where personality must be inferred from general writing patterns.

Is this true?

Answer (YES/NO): NO